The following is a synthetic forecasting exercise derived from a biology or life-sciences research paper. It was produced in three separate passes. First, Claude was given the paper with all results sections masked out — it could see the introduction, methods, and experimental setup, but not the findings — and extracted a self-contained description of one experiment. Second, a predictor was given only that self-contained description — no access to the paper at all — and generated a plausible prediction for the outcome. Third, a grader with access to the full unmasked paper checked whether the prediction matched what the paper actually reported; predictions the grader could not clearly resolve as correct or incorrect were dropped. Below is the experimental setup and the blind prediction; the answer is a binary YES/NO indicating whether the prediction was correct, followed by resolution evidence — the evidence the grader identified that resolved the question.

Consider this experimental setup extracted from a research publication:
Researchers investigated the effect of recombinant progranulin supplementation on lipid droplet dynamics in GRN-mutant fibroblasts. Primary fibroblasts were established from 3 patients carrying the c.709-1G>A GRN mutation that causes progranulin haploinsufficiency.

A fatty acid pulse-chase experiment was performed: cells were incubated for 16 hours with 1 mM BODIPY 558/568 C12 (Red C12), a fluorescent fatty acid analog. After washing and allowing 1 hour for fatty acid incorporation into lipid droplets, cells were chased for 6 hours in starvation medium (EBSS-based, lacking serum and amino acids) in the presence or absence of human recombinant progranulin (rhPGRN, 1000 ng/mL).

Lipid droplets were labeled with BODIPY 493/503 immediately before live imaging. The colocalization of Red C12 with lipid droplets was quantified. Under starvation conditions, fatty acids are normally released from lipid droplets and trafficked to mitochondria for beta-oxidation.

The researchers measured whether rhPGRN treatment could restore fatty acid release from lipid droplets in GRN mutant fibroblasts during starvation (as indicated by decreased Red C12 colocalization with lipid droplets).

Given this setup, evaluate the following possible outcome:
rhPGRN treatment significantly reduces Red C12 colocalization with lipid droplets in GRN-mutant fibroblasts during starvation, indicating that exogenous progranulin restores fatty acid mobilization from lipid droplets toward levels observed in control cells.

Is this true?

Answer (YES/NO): NO